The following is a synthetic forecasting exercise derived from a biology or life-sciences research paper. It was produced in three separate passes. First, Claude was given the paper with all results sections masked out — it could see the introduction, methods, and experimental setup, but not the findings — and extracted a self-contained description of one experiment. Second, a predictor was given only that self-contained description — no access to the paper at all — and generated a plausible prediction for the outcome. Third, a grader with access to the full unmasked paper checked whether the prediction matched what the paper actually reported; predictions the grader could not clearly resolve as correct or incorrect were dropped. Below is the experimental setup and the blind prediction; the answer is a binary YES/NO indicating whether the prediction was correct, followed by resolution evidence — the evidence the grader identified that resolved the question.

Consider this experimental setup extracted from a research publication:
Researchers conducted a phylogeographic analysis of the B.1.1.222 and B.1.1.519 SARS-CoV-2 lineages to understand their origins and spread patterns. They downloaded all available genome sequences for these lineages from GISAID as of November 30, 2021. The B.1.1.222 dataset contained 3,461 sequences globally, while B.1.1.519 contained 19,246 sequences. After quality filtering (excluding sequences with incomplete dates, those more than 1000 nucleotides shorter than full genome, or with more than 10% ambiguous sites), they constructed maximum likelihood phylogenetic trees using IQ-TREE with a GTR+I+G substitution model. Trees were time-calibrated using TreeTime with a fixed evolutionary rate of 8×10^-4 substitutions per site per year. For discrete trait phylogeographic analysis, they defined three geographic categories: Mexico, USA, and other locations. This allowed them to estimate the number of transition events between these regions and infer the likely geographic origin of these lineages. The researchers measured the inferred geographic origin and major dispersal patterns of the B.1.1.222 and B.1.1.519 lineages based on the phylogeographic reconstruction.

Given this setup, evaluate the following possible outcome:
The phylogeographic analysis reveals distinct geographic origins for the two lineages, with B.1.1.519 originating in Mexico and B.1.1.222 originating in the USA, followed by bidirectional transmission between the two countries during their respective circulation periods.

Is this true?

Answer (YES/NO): NO